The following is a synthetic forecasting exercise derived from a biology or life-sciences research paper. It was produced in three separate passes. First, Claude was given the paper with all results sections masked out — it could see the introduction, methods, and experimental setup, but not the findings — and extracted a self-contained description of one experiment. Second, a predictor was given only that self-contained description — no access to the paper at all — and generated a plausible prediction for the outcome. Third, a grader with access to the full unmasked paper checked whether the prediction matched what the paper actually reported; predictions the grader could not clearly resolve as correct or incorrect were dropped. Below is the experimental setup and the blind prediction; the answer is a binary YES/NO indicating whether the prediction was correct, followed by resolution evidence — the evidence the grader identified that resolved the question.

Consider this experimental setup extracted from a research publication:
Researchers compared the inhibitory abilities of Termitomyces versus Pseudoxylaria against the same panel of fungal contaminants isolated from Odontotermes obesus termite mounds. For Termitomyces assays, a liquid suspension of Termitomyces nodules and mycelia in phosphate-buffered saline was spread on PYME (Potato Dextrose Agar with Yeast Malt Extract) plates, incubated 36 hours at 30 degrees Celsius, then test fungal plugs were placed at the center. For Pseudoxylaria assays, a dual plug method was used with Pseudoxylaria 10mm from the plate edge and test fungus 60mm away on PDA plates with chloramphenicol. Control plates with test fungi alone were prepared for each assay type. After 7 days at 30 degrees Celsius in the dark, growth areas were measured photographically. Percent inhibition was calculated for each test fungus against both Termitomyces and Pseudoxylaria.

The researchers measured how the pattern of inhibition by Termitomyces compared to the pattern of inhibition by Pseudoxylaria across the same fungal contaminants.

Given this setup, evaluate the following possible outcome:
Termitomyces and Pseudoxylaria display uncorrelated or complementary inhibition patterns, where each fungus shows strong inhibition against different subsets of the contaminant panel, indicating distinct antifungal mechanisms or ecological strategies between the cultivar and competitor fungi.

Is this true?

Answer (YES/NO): NO